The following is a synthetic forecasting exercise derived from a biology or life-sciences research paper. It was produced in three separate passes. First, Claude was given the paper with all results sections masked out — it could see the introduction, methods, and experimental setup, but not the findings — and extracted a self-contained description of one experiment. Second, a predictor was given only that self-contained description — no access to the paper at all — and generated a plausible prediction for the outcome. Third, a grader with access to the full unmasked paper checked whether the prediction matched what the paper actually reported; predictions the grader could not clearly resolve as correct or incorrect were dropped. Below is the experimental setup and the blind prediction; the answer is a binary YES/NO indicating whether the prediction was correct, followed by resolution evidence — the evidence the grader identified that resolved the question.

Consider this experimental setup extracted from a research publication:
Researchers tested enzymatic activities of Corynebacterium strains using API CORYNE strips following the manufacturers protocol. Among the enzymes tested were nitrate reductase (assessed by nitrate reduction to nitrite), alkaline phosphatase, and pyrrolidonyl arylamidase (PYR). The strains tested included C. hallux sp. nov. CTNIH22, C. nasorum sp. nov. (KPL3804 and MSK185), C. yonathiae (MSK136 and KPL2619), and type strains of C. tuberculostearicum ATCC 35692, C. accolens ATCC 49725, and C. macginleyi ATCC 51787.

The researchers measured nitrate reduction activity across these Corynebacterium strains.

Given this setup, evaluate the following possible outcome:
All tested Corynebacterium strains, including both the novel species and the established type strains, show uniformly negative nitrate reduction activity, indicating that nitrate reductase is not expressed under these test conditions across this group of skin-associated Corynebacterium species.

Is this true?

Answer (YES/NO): NO